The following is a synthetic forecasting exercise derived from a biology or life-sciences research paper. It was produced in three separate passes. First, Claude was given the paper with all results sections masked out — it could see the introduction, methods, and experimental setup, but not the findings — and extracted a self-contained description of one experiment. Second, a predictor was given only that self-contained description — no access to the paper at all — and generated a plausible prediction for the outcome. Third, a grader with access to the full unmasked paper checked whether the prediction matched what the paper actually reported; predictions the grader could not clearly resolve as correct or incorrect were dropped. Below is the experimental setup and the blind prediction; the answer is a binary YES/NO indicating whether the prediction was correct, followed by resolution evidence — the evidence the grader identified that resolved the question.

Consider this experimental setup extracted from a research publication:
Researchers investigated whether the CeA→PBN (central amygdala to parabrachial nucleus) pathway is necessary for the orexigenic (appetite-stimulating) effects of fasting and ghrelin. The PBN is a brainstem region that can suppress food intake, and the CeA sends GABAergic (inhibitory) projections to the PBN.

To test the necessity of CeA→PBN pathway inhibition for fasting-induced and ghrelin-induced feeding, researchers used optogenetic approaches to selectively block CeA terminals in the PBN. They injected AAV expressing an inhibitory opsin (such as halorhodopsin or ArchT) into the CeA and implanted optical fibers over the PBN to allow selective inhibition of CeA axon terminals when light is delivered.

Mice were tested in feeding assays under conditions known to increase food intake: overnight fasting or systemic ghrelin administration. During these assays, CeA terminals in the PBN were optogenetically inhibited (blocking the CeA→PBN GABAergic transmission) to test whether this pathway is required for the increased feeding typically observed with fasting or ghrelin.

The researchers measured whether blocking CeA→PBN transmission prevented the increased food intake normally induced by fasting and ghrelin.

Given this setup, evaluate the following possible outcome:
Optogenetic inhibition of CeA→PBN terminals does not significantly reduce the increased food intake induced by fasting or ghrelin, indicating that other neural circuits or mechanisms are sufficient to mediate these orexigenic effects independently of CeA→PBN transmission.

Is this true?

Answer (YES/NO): NO